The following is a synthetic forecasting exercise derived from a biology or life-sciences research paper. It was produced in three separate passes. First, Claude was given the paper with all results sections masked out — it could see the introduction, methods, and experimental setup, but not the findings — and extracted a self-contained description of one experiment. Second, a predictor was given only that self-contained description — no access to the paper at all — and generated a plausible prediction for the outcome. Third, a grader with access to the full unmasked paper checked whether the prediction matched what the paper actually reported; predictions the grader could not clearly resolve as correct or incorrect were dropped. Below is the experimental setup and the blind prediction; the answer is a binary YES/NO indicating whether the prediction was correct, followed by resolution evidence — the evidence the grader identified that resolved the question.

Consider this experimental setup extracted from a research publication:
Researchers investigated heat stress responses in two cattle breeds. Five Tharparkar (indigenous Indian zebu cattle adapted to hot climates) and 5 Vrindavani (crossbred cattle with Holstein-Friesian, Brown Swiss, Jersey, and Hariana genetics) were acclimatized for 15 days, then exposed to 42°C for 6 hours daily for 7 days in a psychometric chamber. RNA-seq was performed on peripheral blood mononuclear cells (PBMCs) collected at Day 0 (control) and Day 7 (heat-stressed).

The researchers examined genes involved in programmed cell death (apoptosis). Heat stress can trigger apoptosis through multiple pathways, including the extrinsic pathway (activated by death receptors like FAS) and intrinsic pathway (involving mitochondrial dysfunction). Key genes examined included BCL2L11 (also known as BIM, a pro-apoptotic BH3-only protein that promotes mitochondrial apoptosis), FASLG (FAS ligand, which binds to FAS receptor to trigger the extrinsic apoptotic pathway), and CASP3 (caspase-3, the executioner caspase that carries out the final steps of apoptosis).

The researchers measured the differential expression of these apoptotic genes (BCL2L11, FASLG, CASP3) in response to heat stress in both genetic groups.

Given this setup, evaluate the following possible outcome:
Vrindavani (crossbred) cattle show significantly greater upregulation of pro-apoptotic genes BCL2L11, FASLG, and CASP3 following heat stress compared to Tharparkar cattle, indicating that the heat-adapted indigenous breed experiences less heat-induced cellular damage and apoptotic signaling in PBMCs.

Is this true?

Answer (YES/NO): YES